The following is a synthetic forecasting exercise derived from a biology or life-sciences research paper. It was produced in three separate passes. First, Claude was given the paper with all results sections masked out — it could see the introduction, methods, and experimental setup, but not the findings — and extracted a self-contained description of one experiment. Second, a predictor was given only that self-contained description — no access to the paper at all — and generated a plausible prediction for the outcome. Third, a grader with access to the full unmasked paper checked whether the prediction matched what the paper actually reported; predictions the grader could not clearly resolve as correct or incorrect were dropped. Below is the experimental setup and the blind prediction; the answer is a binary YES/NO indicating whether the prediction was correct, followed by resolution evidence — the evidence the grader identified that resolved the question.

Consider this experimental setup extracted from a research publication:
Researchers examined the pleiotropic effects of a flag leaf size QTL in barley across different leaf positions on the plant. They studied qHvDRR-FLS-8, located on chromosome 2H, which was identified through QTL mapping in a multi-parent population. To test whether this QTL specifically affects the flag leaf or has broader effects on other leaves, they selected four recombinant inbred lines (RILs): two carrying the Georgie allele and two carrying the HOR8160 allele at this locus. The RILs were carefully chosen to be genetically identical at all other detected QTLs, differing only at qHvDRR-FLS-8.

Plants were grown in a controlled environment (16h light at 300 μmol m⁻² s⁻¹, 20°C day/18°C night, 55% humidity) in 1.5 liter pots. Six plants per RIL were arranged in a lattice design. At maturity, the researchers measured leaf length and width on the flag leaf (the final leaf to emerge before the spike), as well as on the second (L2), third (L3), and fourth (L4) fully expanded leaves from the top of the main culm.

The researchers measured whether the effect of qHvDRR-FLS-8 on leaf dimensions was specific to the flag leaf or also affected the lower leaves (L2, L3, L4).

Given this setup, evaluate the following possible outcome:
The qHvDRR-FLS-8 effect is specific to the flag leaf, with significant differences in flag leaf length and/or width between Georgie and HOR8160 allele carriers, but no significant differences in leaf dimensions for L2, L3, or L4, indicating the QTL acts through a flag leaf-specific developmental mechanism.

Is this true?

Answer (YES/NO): NO